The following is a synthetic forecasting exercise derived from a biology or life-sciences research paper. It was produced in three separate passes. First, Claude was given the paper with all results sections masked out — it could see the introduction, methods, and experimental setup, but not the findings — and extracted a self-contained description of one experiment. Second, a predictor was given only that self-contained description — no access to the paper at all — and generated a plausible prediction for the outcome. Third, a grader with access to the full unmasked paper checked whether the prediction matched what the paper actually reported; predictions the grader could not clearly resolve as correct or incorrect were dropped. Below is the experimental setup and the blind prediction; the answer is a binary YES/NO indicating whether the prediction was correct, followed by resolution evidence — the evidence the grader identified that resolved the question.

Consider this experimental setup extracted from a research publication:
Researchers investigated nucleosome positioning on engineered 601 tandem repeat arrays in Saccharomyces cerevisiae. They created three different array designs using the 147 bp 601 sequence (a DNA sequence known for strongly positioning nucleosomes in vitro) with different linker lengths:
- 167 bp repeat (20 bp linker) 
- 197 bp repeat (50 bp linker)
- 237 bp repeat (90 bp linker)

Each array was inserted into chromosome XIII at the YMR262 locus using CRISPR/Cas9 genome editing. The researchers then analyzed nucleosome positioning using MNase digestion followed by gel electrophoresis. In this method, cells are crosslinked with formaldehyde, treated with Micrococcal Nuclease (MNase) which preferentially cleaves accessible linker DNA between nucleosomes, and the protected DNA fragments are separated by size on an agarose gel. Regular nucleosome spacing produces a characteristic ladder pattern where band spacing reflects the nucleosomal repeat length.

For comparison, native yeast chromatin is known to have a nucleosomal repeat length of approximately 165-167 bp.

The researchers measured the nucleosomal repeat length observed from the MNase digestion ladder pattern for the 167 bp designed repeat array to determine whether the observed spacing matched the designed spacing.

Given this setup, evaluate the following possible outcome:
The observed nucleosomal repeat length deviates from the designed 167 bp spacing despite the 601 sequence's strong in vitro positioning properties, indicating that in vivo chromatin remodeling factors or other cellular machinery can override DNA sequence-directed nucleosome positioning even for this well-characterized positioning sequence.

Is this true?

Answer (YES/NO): NO